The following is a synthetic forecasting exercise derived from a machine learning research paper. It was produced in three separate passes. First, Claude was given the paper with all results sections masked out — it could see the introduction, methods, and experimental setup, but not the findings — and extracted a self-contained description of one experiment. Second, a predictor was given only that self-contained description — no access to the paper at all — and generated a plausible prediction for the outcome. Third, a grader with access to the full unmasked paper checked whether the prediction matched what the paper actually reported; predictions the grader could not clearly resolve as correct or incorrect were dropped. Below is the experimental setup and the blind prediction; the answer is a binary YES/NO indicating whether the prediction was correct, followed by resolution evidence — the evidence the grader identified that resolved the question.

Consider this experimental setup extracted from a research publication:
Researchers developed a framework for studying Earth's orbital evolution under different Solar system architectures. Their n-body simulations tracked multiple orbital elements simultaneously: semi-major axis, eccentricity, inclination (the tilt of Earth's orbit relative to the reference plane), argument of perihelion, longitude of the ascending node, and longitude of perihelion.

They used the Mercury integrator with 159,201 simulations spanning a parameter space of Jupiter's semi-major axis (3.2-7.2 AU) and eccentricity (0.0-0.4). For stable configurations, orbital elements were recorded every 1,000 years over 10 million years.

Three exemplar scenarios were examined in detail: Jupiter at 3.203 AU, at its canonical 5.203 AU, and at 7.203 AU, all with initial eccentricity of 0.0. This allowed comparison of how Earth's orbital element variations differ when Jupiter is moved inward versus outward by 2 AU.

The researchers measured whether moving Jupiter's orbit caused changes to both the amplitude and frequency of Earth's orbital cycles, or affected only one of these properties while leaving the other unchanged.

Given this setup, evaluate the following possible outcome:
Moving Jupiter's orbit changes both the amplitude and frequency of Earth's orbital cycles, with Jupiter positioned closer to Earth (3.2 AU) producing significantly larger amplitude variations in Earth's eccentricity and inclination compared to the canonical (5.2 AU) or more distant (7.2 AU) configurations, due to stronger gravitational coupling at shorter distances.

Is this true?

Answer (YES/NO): NO